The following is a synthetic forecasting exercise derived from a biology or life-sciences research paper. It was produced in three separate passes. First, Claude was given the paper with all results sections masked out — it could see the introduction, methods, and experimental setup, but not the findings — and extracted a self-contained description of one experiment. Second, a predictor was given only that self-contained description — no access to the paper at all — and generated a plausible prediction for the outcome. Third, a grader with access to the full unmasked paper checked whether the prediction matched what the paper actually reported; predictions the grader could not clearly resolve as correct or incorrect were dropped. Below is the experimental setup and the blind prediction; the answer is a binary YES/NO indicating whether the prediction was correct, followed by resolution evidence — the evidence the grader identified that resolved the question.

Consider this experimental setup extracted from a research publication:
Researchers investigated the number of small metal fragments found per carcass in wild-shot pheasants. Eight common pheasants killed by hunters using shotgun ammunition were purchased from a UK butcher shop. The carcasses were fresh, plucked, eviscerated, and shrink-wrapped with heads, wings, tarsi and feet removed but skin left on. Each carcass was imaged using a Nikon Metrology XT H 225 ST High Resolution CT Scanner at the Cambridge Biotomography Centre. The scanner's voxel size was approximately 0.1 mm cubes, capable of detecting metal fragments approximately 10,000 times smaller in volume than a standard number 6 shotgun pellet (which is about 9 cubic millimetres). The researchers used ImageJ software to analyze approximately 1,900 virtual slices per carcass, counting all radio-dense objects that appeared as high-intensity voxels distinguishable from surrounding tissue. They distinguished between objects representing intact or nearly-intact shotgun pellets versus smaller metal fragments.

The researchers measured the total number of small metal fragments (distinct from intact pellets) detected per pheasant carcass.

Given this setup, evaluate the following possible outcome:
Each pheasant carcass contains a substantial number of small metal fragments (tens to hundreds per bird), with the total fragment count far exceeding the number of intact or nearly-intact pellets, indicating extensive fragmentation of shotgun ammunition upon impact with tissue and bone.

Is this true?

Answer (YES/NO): YES